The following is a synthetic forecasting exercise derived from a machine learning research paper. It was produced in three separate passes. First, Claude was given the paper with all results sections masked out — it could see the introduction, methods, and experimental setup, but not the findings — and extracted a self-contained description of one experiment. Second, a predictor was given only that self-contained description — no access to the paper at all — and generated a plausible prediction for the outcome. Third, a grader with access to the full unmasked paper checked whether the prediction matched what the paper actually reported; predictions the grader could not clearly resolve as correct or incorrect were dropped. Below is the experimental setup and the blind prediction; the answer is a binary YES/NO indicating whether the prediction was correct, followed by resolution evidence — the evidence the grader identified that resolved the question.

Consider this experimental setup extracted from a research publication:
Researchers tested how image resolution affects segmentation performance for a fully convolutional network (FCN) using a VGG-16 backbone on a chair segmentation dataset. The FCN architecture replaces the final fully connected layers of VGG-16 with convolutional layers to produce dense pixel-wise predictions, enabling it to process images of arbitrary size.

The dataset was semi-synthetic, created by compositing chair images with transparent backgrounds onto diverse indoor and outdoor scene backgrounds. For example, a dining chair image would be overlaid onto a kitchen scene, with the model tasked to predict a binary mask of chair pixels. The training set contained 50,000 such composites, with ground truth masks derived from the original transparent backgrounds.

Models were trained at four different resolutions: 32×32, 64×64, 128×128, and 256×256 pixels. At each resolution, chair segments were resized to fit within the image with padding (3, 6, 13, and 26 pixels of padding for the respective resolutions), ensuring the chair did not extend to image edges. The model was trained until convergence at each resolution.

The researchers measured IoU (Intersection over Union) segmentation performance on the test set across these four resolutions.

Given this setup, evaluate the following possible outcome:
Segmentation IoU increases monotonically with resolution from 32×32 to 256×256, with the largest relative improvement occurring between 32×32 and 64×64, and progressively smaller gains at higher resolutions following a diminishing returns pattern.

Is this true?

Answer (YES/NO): NO